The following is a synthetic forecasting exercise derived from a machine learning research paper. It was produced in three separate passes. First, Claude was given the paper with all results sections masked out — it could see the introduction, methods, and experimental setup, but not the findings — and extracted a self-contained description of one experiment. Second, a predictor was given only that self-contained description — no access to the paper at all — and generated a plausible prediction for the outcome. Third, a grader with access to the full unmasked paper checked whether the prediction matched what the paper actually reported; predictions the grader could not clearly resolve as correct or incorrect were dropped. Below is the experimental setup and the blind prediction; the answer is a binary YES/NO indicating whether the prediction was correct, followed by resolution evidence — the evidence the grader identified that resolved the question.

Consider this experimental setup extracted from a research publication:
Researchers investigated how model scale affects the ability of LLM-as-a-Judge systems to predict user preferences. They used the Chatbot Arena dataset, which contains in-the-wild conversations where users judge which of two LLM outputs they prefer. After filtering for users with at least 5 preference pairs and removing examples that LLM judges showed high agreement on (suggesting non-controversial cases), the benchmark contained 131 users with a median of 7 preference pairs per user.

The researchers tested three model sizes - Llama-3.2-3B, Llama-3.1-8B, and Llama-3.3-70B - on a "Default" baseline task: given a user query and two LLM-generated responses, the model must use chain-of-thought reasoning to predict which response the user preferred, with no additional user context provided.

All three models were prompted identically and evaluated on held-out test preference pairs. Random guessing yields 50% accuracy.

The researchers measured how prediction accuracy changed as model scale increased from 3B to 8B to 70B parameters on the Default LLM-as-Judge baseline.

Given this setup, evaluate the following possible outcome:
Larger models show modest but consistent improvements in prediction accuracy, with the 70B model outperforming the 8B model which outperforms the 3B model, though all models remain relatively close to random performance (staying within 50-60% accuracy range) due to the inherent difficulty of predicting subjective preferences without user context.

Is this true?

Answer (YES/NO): NO